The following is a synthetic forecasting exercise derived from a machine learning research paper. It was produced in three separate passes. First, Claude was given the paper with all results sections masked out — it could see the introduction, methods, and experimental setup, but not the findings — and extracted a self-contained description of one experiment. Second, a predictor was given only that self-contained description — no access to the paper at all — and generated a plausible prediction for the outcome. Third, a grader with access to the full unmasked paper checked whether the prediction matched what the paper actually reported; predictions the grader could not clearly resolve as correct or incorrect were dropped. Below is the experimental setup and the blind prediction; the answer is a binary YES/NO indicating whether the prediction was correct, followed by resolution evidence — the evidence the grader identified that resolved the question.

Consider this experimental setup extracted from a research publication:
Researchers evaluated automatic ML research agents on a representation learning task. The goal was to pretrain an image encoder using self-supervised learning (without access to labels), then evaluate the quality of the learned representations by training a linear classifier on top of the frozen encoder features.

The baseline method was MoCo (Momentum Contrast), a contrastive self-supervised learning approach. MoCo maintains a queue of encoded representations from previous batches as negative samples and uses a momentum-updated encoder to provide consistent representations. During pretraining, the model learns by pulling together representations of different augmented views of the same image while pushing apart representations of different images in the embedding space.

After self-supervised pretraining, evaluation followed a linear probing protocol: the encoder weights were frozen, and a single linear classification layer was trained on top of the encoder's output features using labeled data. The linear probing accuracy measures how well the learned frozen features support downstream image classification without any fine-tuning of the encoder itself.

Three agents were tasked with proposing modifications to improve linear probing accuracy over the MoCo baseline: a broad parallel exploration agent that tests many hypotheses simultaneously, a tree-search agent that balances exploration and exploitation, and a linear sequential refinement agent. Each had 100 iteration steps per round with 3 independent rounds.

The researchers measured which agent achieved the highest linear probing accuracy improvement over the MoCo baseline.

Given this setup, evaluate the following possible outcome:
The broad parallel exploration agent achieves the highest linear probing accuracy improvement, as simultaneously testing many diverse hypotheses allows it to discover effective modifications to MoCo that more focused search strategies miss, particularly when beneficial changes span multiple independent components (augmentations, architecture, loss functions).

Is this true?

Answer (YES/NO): YES